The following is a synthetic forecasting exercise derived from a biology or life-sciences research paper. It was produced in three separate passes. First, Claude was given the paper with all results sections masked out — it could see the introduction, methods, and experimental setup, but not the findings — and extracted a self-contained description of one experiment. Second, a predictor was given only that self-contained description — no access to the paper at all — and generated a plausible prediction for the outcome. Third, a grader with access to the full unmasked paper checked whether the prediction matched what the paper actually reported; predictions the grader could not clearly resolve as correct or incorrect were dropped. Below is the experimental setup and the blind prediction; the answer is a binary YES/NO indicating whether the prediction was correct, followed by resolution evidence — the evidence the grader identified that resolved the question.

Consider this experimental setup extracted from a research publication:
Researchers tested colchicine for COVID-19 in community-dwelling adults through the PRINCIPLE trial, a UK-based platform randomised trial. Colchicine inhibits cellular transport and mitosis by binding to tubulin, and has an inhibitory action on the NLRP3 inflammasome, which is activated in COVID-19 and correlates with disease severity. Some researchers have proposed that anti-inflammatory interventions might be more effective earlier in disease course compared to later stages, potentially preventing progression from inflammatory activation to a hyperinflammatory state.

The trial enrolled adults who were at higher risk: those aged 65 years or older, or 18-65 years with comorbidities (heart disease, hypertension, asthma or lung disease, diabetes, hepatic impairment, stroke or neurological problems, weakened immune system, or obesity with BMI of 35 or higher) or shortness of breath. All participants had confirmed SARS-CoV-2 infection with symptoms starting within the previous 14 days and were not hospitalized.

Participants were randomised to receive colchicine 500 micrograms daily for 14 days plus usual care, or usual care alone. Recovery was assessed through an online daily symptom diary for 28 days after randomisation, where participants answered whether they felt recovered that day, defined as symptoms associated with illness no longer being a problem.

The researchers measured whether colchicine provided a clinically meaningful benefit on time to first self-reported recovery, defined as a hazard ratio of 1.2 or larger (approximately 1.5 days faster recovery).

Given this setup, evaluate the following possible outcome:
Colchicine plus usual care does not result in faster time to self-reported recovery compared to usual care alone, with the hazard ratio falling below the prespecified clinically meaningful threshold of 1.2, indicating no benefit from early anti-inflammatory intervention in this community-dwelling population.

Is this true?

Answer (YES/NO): YES